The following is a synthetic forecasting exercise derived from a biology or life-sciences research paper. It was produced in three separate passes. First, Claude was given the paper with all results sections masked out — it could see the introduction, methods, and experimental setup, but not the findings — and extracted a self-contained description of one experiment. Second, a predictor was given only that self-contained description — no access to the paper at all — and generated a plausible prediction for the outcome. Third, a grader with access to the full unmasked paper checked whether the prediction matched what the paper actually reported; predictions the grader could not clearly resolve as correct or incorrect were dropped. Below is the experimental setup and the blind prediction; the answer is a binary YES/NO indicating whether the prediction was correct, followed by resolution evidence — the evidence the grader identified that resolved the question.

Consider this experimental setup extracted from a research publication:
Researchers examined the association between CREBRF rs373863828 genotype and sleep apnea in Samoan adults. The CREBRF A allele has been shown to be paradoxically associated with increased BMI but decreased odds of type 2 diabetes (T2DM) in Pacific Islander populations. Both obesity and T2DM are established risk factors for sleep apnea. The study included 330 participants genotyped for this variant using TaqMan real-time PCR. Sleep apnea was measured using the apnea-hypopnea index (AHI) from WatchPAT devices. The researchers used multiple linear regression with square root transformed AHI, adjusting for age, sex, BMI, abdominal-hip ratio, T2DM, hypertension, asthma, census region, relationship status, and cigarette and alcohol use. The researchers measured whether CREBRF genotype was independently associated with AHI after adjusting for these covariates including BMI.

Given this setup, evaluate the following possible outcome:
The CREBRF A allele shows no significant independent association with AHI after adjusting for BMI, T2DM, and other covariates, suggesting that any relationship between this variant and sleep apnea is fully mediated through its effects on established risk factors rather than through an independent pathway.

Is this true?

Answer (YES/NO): YES